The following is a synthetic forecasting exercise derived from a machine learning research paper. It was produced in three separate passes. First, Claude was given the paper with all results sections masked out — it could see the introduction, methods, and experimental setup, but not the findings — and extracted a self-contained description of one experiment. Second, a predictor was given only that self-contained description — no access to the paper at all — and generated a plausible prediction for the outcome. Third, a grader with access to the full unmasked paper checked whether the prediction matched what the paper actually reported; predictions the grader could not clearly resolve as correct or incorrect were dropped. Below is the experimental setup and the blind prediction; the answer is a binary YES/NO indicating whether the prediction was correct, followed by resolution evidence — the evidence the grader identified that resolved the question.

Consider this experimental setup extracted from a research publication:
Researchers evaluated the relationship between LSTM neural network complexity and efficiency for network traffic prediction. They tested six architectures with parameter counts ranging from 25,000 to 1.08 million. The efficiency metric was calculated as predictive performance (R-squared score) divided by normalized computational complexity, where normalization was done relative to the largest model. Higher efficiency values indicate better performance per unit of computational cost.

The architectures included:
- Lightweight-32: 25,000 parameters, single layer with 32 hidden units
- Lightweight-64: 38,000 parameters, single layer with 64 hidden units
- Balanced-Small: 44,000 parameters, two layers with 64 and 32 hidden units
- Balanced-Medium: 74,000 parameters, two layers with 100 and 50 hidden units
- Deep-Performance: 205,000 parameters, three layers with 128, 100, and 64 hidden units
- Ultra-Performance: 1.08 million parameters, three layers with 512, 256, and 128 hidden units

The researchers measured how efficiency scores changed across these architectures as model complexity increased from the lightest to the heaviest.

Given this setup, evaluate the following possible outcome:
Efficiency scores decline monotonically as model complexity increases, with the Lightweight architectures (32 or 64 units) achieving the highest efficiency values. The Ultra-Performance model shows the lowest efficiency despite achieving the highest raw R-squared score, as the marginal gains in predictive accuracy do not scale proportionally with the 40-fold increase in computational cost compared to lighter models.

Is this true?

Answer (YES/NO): NO